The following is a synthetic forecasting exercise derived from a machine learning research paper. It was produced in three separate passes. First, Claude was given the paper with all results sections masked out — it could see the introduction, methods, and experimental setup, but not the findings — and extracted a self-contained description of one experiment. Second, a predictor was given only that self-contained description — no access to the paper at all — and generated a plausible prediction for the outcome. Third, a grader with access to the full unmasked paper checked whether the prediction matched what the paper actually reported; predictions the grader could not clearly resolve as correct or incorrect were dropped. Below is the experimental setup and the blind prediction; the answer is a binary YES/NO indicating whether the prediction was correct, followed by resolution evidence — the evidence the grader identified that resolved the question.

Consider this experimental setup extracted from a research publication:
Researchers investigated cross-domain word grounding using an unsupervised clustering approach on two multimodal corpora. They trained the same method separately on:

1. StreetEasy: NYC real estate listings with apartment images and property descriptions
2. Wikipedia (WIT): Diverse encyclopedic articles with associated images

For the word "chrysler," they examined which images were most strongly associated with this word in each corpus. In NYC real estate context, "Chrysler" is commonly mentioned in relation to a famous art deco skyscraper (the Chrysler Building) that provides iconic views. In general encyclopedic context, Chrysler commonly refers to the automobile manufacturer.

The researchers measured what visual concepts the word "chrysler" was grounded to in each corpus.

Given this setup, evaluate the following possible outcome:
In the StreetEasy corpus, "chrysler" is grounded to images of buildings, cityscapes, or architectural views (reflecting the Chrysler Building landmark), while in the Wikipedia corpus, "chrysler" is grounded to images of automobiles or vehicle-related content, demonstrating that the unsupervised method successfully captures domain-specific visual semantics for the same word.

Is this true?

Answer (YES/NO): YES